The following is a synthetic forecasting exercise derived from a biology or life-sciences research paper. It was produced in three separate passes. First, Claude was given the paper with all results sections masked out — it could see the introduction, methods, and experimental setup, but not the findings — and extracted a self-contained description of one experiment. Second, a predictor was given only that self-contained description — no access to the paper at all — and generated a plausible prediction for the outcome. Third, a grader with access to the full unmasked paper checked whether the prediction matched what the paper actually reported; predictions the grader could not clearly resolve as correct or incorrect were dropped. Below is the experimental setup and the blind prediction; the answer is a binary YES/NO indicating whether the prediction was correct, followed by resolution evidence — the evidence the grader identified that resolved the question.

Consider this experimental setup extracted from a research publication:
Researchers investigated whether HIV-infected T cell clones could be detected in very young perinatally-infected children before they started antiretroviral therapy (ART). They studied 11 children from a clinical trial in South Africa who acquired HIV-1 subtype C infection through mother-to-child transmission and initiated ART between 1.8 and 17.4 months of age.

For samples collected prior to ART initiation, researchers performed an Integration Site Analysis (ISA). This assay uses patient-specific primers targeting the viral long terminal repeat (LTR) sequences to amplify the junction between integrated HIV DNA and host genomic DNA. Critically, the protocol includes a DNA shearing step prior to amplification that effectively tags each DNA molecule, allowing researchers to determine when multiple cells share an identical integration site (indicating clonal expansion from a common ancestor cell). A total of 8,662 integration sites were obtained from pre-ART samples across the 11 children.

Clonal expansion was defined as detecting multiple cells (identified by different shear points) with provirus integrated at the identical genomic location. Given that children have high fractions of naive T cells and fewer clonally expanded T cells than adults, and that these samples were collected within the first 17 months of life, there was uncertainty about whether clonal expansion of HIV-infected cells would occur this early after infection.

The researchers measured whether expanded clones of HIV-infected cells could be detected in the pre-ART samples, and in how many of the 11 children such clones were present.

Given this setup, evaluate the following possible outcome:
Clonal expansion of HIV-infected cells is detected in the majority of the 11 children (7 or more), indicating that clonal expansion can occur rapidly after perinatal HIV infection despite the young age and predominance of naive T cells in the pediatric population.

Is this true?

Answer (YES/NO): YES